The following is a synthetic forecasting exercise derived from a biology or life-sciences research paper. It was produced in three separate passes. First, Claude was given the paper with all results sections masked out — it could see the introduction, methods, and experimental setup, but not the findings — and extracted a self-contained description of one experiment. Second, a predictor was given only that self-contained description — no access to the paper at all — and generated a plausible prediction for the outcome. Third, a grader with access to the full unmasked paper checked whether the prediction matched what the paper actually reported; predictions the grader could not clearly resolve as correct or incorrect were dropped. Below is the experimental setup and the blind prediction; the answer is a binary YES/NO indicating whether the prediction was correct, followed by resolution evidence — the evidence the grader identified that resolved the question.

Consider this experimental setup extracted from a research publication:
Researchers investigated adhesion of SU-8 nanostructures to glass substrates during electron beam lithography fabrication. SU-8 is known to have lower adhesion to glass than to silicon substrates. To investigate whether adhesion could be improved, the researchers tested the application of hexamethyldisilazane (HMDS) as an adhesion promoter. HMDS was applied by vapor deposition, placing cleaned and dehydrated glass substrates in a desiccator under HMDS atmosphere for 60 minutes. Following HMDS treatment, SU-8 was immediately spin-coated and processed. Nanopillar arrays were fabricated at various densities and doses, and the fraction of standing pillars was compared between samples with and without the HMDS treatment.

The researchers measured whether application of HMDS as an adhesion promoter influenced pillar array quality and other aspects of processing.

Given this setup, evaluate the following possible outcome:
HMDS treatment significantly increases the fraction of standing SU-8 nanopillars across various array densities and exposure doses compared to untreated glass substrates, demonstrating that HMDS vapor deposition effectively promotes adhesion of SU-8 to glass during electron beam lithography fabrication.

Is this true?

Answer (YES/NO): YES